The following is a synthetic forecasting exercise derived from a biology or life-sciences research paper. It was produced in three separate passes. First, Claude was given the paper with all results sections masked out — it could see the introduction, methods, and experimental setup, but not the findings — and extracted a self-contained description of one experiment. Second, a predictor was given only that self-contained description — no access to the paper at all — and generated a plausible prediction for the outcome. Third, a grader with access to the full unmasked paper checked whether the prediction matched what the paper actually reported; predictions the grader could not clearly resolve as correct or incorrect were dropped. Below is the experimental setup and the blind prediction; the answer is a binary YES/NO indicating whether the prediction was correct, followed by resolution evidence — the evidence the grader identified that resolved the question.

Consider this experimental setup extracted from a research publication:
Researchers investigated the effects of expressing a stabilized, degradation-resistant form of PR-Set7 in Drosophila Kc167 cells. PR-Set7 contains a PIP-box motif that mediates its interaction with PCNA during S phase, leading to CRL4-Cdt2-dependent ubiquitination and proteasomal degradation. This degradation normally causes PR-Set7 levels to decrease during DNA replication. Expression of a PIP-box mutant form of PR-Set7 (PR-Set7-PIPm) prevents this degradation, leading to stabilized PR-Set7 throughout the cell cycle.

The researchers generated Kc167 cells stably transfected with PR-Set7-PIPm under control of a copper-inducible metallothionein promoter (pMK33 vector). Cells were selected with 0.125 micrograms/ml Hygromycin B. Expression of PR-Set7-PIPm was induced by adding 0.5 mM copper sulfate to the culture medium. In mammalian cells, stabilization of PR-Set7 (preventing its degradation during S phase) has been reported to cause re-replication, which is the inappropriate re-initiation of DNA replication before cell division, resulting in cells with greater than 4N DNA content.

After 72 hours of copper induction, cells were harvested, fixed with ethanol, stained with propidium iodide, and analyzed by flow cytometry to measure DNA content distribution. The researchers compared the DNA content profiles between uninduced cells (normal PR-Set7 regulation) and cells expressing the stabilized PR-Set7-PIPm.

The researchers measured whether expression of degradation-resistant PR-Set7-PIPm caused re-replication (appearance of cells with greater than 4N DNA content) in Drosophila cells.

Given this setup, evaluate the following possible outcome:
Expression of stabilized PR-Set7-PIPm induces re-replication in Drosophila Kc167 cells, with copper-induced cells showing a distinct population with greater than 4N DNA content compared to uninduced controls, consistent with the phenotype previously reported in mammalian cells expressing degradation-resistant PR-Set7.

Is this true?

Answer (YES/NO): NO